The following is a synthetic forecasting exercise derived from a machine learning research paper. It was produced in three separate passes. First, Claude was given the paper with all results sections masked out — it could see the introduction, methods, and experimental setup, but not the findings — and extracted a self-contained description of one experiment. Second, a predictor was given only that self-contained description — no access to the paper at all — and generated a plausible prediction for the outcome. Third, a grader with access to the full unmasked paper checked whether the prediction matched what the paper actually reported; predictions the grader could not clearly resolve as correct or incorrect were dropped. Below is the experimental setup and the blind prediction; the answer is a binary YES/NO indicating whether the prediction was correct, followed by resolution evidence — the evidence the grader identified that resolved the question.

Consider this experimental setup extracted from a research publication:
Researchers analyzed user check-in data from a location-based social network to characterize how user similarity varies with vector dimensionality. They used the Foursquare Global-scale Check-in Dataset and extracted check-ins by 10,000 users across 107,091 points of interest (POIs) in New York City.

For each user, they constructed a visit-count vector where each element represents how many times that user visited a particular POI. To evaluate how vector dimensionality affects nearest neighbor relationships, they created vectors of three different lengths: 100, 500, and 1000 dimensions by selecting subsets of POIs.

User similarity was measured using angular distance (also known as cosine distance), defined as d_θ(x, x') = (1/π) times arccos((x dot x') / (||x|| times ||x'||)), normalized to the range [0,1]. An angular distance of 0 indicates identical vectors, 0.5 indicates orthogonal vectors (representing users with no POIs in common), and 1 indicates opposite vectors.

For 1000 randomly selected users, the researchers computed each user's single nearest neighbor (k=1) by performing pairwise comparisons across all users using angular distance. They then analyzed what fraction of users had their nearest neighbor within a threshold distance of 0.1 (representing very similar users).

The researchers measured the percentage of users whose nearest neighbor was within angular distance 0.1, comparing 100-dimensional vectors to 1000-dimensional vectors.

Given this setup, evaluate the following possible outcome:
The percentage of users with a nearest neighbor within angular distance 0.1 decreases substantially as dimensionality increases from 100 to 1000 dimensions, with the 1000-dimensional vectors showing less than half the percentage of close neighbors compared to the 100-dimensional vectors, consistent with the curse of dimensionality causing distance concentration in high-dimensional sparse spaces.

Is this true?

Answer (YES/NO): YES